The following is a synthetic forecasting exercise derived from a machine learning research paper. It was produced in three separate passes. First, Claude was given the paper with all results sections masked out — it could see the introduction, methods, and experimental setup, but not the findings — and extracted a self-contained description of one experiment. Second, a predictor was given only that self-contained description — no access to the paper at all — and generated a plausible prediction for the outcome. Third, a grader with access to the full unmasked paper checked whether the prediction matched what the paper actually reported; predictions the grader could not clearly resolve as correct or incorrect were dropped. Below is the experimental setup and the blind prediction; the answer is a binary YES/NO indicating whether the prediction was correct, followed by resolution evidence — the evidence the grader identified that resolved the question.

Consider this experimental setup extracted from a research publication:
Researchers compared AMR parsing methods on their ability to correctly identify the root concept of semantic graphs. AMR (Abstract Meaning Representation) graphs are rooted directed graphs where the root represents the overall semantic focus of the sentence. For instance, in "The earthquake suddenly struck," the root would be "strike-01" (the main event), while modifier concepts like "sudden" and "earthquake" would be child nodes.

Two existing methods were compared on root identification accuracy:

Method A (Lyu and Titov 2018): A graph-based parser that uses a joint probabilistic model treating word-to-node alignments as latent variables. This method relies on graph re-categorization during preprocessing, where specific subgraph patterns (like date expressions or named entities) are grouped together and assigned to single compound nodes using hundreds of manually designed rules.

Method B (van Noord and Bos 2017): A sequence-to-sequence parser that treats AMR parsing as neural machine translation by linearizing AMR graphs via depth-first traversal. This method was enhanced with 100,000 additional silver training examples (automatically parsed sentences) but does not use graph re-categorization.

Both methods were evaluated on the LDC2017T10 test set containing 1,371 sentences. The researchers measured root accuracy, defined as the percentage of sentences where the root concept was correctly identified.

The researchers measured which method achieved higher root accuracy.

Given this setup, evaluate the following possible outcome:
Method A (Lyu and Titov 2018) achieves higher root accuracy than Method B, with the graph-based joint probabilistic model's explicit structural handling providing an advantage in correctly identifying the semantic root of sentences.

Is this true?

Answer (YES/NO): NO